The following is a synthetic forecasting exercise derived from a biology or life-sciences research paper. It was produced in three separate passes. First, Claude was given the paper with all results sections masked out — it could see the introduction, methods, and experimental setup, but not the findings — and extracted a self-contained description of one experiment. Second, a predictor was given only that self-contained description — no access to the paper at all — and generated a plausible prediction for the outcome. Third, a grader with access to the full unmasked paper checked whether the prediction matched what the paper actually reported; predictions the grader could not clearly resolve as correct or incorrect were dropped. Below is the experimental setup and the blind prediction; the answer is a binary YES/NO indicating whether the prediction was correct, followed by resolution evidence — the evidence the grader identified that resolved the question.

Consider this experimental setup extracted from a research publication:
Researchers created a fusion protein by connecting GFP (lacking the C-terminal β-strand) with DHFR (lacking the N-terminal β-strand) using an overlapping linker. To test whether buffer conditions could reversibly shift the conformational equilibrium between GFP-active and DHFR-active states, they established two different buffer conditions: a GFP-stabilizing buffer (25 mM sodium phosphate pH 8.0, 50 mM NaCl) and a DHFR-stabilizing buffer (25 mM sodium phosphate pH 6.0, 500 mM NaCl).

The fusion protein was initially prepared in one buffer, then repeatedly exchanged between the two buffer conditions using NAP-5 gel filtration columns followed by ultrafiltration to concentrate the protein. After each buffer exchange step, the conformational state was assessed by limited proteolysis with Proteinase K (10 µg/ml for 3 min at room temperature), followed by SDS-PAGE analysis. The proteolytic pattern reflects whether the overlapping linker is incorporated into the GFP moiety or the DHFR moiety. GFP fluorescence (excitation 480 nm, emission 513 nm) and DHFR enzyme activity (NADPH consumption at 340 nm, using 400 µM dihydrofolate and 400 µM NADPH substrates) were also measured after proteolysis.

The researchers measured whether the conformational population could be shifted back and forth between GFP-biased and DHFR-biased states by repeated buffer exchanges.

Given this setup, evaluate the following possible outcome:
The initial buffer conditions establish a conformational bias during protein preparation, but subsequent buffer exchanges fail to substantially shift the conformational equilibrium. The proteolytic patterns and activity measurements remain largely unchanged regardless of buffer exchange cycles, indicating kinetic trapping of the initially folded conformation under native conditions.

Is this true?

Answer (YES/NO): NO